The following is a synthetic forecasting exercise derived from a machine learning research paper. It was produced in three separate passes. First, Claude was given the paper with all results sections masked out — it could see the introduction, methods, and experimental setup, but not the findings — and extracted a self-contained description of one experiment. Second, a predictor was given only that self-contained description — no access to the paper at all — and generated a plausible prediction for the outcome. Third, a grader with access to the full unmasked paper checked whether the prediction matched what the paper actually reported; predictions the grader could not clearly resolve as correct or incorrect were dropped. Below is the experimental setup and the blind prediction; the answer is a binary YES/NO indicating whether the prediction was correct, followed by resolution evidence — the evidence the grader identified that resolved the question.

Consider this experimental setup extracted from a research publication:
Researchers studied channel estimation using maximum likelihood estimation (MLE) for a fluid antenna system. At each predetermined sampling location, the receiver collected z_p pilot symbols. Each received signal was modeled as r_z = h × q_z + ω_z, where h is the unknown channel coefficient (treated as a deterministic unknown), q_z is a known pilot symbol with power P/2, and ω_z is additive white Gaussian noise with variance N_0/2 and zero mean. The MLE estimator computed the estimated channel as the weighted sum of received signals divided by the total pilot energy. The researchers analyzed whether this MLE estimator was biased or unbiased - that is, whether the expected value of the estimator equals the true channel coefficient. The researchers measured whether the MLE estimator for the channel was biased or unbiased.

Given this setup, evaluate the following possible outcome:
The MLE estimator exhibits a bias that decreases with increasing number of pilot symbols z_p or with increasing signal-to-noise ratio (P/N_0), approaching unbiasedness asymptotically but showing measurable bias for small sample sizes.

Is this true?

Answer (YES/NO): NO